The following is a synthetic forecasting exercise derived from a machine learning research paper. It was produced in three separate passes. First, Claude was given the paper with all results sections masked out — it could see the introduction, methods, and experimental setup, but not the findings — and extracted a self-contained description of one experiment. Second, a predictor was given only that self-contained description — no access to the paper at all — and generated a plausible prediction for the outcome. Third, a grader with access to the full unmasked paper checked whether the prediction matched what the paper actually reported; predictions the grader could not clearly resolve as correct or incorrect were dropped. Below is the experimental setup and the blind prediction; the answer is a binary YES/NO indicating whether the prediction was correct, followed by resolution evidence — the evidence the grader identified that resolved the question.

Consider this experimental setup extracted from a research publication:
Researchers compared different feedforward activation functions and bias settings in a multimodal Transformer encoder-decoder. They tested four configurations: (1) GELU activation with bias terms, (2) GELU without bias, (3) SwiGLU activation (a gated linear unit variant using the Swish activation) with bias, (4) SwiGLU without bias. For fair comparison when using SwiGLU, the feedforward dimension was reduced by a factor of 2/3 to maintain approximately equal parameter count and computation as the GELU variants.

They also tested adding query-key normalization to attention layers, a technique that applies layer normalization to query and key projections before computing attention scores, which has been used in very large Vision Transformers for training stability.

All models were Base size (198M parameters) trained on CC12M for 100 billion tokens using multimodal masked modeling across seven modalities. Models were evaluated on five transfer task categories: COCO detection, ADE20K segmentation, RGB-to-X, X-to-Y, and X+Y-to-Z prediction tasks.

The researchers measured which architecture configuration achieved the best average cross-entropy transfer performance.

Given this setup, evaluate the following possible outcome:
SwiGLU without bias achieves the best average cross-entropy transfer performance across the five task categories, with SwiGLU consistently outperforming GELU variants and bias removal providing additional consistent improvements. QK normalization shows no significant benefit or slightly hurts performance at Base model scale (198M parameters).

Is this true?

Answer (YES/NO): NO